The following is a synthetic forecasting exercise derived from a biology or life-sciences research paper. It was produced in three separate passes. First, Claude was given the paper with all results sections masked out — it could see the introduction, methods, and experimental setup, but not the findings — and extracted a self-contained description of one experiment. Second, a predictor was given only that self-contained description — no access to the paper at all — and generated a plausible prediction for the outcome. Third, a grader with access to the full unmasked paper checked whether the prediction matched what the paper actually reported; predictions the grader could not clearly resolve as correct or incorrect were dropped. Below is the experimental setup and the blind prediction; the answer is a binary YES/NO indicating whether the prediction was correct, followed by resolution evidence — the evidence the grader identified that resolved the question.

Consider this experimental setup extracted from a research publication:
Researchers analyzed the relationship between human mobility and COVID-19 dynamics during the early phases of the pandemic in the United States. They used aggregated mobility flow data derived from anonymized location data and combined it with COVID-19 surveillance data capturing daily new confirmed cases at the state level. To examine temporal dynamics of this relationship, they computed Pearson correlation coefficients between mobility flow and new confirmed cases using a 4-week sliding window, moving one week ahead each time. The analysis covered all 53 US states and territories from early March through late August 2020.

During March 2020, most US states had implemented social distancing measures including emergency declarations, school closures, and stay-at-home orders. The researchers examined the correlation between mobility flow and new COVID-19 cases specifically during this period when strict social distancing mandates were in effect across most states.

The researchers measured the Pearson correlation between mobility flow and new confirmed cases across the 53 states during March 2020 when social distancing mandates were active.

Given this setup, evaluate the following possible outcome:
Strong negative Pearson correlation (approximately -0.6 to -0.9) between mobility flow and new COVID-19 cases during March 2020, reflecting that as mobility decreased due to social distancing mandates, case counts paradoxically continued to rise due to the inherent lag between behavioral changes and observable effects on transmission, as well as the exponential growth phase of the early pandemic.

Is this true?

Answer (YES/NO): NO